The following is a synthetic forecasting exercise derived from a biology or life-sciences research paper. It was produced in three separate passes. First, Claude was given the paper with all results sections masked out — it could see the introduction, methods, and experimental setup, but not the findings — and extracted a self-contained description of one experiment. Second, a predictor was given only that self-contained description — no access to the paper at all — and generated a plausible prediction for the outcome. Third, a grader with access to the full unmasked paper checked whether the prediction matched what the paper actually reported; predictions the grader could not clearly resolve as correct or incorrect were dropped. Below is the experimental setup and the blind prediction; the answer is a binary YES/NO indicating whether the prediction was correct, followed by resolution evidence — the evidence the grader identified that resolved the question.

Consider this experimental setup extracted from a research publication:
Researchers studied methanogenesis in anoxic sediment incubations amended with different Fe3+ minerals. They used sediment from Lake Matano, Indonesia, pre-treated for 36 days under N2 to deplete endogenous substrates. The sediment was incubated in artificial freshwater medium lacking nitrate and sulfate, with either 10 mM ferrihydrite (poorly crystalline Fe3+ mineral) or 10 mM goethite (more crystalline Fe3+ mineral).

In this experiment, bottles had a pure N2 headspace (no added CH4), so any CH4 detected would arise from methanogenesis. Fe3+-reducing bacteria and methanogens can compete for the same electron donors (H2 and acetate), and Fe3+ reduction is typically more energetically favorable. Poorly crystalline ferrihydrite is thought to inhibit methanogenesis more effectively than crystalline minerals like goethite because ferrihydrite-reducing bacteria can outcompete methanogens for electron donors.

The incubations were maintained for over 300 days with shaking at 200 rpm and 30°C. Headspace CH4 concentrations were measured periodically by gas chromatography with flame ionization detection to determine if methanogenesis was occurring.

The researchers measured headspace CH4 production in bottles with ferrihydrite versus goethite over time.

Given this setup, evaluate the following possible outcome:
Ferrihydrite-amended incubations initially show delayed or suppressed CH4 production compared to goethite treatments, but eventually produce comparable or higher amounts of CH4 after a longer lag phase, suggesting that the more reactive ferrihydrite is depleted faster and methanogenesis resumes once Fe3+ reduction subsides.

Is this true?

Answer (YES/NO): NO